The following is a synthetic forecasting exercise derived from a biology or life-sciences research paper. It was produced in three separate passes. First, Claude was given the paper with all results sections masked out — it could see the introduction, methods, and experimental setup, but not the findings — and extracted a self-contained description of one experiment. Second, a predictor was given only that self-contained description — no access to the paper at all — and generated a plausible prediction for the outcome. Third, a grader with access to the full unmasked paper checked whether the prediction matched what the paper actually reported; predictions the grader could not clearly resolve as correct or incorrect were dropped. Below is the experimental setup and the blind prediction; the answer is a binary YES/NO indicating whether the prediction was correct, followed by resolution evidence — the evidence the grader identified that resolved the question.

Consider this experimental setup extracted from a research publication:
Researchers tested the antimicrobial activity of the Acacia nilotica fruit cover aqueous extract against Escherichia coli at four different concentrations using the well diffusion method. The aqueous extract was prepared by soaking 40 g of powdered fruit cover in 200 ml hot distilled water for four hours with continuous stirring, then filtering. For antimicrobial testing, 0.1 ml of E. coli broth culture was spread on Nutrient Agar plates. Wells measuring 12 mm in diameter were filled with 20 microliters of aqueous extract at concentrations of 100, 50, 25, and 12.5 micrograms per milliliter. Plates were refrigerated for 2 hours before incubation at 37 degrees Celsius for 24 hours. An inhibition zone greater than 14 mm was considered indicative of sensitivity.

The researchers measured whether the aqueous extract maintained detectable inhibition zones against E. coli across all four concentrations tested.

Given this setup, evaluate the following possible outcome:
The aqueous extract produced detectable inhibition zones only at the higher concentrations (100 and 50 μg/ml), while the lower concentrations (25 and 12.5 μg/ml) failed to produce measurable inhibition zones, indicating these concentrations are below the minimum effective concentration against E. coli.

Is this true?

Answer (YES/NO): NO